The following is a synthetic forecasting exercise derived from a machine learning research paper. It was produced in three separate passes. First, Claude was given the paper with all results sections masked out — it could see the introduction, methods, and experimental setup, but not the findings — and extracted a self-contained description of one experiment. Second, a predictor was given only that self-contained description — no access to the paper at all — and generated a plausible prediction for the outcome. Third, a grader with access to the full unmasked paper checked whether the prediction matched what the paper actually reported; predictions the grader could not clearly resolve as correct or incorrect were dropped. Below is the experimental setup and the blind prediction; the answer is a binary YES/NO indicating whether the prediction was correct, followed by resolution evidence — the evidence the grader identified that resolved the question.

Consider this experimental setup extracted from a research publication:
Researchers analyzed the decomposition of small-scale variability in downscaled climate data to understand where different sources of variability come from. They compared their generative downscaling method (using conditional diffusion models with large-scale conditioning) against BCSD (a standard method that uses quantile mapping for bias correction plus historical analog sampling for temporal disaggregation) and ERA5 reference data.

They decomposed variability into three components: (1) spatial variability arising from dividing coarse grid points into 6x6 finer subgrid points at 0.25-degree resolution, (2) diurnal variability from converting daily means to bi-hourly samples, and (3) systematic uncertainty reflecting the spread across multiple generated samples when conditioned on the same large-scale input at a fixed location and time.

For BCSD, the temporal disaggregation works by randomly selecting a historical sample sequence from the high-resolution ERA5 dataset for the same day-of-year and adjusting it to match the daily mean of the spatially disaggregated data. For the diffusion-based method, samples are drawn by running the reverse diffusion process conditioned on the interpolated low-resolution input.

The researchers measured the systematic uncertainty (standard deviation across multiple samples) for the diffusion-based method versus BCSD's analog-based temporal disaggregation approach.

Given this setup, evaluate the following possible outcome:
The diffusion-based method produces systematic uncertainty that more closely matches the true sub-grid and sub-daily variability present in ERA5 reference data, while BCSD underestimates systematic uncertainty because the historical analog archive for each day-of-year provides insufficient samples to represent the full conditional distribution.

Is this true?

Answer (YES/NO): NO